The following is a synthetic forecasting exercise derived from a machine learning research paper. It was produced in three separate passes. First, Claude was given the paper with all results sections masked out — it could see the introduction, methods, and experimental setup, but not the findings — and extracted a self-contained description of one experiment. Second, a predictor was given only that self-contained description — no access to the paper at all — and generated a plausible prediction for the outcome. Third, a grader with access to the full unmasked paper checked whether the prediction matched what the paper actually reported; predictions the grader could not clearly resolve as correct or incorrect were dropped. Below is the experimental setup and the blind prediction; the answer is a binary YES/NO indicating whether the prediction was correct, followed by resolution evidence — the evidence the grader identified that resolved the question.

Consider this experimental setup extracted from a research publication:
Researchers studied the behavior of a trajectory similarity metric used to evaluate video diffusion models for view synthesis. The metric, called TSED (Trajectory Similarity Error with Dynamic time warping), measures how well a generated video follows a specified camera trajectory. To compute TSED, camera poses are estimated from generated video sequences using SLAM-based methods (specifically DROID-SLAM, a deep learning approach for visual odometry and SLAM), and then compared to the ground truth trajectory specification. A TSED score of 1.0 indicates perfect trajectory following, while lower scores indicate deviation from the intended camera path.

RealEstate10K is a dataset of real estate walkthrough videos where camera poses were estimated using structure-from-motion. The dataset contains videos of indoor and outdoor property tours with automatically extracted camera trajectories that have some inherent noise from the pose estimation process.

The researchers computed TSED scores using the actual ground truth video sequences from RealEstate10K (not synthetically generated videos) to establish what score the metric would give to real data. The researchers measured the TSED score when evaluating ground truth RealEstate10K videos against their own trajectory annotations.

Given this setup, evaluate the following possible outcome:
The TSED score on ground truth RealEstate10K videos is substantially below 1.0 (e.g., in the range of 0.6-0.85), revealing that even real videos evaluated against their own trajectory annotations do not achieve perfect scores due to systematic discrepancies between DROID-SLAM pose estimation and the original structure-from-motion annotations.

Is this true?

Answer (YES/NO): NO